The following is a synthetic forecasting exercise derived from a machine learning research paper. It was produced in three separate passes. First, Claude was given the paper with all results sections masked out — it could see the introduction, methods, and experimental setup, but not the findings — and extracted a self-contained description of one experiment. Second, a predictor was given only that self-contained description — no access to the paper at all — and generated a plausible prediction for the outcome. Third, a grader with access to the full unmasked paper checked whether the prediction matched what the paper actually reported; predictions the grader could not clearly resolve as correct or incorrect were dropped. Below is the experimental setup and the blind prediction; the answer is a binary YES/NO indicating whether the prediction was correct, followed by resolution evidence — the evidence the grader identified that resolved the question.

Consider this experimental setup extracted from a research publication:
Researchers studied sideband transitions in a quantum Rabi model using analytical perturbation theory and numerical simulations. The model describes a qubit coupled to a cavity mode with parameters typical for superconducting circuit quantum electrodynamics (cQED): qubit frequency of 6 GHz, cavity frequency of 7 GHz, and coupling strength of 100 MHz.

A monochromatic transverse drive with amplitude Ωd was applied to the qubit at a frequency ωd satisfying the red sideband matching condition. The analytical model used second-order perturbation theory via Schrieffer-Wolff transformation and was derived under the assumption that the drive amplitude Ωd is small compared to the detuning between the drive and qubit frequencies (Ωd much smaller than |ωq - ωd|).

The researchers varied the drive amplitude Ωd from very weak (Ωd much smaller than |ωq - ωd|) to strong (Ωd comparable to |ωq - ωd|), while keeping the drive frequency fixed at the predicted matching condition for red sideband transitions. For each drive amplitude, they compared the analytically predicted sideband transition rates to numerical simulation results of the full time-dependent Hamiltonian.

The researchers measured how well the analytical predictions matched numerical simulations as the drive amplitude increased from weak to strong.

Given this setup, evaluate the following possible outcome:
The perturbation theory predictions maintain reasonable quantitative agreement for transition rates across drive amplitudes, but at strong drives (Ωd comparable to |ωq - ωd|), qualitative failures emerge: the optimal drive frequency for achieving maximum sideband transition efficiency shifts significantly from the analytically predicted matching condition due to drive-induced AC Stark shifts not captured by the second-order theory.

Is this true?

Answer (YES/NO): NO